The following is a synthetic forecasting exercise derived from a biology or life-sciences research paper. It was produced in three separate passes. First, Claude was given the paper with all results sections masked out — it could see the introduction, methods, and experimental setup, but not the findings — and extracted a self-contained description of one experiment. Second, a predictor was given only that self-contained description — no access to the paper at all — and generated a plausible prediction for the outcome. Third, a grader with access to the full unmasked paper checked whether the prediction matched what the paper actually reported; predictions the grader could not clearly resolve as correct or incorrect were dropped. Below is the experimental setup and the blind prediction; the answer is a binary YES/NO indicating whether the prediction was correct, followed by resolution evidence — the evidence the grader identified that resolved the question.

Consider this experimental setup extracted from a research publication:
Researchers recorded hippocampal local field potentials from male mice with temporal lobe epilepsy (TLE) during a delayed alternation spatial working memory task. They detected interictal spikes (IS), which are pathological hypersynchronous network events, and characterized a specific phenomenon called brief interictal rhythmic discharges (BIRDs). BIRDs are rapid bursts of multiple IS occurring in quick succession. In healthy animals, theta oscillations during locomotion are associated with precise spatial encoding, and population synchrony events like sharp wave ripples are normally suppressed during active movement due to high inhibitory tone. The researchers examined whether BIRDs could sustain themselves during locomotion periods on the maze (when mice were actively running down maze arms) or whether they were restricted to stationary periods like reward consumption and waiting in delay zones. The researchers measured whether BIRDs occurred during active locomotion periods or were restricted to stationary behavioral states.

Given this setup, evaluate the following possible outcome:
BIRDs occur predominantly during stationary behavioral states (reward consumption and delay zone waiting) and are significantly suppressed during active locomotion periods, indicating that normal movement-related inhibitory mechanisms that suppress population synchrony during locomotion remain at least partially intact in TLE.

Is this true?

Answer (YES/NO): NO